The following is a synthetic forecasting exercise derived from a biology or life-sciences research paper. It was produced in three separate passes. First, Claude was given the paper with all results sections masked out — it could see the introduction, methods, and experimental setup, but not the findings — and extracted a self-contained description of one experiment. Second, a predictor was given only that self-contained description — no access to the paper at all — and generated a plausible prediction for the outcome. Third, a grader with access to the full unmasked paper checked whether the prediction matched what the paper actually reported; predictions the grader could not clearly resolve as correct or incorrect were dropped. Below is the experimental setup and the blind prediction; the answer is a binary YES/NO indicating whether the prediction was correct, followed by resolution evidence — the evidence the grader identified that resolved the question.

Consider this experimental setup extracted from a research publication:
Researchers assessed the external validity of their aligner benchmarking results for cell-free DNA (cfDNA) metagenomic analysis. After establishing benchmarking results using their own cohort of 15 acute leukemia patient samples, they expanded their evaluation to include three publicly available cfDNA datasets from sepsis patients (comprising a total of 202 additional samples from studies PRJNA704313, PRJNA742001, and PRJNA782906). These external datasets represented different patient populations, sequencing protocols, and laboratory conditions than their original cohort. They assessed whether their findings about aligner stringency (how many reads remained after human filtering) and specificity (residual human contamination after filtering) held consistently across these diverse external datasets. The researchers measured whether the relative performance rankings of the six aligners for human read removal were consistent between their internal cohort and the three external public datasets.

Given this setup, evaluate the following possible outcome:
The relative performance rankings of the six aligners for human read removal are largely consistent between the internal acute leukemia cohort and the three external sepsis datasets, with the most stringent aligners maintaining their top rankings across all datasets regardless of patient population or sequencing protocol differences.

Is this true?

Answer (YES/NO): YES